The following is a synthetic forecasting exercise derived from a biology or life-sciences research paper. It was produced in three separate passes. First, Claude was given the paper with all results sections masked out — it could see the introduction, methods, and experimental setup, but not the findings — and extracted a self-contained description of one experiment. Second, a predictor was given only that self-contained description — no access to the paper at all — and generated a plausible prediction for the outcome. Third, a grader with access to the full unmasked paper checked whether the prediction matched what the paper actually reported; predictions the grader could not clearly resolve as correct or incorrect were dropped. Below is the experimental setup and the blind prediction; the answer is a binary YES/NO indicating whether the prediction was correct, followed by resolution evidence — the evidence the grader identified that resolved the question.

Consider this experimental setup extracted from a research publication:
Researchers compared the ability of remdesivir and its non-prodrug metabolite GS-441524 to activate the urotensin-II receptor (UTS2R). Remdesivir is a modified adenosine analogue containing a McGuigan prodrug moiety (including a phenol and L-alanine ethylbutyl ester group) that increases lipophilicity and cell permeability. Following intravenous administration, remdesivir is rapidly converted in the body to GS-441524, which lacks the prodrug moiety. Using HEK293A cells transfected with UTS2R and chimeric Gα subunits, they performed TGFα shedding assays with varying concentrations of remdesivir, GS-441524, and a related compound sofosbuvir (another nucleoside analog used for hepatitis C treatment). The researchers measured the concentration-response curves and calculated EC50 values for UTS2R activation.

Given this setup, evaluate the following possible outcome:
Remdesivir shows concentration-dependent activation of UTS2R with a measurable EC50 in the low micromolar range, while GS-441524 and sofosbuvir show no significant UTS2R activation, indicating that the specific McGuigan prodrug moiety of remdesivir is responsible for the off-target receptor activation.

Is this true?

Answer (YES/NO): NO